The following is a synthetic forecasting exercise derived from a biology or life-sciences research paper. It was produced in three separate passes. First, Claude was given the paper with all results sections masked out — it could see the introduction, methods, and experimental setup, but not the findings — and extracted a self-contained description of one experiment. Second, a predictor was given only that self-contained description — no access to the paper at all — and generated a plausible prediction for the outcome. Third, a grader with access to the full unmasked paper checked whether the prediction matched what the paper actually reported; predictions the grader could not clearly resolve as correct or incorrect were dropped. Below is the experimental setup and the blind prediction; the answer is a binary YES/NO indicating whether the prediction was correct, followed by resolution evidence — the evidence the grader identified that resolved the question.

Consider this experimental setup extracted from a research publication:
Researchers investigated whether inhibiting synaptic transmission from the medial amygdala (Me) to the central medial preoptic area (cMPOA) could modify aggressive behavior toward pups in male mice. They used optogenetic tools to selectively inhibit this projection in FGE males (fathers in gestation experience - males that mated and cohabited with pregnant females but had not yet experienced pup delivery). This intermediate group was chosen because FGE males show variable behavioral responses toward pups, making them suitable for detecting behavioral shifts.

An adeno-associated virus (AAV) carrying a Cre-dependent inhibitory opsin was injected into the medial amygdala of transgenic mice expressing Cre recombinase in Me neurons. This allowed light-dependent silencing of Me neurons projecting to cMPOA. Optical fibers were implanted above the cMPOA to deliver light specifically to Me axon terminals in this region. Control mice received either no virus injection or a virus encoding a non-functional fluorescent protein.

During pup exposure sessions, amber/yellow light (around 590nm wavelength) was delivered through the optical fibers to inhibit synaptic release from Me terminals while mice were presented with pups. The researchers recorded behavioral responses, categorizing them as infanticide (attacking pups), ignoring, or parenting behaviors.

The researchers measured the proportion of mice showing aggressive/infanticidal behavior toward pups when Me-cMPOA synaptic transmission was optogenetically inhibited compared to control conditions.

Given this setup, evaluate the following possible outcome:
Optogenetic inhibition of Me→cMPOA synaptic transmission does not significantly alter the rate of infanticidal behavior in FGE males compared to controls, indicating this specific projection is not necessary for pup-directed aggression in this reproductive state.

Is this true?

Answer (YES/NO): NO